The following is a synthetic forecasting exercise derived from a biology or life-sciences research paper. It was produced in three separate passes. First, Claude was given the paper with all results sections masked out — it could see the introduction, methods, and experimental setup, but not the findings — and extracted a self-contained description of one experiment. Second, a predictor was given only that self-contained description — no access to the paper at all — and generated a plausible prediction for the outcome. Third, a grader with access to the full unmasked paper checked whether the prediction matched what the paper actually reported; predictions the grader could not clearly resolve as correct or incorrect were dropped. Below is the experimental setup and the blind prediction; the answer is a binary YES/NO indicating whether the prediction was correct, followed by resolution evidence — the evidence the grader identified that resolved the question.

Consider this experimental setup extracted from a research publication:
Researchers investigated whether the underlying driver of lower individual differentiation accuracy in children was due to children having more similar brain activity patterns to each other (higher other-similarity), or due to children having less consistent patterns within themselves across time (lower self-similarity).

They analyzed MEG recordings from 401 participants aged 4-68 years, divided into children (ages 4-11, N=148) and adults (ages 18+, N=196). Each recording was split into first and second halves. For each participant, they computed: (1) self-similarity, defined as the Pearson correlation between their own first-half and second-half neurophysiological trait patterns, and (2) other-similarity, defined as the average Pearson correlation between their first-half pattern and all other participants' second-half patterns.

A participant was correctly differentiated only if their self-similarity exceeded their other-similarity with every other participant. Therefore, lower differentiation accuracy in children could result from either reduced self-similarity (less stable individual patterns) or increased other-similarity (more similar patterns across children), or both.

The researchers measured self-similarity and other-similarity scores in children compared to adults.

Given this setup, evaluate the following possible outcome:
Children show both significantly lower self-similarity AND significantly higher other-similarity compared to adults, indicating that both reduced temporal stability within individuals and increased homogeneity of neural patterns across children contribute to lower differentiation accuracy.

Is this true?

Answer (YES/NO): NO